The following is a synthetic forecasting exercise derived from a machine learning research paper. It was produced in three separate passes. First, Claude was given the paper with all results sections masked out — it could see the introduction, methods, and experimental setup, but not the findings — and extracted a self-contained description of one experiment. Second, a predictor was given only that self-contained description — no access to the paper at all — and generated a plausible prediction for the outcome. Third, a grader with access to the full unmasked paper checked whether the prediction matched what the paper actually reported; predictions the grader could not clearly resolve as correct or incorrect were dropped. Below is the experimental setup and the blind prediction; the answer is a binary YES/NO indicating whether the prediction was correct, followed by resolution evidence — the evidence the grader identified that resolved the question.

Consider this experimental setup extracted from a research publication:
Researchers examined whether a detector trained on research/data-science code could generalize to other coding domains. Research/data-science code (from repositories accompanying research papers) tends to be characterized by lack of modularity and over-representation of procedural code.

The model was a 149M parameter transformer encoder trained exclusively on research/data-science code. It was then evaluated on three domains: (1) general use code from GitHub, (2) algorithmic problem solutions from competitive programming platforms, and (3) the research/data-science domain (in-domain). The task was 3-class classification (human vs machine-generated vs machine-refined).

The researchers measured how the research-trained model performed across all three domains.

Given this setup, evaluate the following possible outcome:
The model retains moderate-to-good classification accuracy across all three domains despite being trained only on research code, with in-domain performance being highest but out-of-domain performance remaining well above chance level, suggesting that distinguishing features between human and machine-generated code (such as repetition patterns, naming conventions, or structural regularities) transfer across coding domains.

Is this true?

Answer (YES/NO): NO